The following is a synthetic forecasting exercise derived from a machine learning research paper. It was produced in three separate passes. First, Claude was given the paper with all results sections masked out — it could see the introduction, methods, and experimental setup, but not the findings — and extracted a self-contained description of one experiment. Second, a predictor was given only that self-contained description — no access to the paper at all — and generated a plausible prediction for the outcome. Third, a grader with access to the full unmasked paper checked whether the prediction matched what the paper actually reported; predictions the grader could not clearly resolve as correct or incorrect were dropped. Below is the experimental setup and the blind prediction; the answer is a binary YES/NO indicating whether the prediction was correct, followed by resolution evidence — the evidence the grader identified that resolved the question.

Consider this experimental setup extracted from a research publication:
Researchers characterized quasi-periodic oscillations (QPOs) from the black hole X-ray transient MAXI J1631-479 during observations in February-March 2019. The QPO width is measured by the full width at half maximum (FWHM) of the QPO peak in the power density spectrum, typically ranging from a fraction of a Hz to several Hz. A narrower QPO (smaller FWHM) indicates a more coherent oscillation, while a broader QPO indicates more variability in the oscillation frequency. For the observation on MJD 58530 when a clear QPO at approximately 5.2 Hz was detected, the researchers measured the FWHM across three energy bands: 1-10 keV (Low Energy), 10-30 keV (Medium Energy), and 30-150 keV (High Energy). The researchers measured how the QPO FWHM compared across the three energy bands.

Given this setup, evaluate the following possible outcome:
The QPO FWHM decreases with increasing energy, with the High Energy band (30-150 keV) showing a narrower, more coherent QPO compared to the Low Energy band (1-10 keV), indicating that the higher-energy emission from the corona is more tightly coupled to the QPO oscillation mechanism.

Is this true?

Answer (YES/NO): NO